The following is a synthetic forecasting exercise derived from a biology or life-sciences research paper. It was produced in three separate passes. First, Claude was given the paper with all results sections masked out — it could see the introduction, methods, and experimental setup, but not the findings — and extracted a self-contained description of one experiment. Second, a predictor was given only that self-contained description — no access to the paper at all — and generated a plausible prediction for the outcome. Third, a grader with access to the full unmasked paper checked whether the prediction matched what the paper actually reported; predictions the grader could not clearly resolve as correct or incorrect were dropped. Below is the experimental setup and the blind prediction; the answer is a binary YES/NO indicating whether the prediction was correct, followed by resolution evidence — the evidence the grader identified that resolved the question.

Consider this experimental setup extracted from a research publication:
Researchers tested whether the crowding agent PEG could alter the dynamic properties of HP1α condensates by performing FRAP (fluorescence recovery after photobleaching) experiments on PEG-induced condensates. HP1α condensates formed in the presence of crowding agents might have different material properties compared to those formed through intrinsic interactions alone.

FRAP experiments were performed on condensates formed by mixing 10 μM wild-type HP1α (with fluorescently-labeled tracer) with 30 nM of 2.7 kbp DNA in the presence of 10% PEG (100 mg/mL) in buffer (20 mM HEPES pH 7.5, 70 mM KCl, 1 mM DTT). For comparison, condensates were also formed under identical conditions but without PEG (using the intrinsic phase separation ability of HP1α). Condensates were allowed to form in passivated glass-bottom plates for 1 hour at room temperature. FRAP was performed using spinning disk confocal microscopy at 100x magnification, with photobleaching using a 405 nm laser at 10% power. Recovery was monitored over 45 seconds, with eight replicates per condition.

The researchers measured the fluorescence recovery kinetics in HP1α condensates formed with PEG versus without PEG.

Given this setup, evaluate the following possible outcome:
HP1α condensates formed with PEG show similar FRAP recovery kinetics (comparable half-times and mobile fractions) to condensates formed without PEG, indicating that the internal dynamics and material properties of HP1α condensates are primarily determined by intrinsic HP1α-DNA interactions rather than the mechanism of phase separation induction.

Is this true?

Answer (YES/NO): NO